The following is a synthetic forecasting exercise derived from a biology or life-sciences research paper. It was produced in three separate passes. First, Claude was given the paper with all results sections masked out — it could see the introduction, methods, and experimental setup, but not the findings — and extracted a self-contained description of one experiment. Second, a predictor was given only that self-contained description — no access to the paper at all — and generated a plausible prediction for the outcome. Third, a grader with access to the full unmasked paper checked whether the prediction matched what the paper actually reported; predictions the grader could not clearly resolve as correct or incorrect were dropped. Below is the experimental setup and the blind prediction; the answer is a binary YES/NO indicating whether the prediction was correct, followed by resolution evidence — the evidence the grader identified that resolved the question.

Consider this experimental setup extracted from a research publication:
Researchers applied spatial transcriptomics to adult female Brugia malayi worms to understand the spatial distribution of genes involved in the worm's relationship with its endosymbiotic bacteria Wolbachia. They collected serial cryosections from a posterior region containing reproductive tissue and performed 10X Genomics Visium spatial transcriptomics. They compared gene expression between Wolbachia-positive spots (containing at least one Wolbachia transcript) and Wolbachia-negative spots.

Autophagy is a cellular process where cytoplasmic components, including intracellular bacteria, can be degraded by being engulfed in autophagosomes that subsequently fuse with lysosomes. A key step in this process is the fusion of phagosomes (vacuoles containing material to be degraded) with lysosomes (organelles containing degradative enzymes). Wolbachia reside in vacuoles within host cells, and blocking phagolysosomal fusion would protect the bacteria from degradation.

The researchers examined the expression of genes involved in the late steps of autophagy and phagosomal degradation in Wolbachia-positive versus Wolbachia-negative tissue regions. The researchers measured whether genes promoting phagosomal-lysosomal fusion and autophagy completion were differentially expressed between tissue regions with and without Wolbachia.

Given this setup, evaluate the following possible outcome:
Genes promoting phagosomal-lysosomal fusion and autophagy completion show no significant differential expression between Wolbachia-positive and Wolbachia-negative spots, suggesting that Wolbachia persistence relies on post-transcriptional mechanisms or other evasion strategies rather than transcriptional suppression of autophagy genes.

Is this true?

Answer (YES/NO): NO